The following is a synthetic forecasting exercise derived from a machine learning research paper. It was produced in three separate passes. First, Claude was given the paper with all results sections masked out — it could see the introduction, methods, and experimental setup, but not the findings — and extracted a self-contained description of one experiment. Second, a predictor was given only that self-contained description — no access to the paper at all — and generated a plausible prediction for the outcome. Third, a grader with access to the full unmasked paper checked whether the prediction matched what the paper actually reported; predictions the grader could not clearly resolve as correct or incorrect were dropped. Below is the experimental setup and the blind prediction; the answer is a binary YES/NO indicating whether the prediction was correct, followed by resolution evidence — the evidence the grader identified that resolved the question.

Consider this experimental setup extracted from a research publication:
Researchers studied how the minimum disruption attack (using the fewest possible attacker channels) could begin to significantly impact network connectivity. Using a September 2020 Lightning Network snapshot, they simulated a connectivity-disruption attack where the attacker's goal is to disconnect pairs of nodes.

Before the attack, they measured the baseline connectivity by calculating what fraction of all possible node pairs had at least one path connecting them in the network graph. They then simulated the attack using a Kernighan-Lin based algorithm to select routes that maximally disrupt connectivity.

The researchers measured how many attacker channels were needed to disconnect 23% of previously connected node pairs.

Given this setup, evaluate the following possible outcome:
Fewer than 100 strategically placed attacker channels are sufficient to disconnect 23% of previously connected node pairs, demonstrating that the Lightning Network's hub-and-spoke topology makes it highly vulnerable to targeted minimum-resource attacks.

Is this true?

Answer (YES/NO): YES